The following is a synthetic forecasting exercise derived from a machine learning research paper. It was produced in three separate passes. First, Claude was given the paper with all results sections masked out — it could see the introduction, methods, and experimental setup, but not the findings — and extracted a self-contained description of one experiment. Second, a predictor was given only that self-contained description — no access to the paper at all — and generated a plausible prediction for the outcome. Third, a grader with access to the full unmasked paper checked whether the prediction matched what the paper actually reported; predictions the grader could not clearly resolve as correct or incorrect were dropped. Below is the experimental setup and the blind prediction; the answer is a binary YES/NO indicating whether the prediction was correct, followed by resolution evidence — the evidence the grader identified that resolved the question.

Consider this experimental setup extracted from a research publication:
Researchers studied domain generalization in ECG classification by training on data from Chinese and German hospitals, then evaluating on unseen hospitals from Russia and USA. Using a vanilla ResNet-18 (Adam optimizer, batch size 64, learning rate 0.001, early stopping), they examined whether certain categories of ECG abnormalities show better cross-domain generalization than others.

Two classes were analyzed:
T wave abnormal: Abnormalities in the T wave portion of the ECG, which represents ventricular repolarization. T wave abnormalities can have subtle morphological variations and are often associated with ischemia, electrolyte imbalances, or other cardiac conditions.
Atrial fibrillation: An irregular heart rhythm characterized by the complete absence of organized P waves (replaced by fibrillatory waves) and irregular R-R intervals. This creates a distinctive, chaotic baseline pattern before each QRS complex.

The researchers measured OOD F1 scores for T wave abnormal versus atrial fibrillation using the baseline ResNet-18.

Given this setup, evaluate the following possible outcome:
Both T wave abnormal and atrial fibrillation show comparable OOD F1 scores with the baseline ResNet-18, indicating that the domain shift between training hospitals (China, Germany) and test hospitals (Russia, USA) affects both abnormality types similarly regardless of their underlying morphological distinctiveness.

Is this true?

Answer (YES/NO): NO